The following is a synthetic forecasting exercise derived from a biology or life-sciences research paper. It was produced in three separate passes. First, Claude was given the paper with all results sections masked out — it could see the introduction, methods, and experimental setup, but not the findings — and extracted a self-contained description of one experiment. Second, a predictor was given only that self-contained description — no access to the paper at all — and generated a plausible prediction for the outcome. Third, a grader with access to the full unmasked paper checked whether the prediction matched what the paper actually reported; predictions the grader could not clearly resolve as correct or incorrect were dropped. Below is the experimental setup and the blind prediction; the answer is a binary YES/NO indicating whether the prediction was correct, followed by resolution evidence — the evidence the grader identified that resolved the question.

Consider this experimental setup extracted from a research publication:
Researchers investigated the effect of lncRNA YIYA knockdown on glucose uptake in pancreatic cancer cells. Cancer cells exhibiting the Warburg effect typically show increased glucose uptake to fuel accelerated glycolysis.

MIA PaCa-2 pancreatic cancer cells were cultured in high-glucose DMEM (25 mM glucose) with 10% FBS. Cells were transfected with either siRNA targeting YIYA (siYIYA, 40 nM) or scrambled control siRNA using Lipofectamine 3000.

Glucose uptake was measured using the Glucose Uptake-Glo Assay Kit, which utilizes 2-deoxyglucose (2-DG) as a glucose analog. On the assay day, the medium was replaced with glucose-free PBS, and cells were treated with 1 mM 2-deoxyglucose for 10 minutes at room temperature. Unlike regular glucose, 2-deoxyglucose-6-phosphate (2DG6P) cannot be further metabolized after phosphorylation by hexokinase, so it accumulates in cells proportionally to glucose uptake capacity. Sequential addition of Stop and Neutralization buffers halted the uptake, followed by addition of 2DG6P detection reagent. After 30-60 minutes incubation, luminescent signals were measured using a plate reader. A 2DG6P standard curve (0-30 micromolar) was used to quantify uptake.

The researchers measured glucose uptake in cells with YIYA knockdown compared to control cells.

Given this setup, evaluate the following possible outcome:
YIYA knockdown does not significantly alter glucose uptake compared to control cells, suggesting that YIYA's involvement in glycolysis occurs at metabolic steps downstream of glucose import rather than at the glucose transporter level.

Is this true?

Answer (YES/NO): NO